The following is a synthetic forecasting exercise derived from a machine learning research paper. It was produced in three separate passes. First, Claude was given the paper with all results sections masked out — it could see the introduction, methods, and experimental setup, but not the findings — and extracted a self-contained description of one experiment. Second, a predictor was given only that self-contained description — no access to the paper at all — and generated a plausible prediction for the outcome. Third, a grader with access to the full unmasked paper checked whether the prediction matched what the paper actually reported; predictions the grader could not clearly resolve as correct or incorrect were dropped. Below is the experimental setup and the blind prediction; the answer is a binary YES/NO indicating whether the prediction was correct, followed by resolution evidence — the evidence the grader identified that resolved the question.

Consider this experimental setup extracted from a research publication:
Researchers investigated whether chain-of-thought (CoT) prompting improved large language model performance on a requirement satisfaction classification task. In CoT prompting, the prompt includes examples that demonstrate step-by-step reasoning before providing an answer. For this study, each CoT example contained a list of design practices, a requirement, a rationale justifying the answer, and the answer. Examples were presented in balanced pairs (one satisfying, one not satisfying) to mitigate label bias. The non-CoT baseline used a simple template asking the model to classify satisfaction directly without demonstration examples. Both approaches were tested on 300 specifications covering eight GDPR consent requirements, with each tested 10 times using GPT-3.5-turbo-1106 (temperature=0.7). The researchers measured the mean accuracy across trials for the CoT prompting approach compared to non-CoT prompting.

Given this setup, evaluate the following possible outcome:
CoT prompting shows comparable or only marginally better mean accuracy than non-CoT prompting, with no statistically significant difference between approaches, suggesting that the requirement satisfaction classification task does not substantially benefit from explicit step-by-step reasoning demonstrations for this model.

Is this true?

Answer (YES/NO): NO